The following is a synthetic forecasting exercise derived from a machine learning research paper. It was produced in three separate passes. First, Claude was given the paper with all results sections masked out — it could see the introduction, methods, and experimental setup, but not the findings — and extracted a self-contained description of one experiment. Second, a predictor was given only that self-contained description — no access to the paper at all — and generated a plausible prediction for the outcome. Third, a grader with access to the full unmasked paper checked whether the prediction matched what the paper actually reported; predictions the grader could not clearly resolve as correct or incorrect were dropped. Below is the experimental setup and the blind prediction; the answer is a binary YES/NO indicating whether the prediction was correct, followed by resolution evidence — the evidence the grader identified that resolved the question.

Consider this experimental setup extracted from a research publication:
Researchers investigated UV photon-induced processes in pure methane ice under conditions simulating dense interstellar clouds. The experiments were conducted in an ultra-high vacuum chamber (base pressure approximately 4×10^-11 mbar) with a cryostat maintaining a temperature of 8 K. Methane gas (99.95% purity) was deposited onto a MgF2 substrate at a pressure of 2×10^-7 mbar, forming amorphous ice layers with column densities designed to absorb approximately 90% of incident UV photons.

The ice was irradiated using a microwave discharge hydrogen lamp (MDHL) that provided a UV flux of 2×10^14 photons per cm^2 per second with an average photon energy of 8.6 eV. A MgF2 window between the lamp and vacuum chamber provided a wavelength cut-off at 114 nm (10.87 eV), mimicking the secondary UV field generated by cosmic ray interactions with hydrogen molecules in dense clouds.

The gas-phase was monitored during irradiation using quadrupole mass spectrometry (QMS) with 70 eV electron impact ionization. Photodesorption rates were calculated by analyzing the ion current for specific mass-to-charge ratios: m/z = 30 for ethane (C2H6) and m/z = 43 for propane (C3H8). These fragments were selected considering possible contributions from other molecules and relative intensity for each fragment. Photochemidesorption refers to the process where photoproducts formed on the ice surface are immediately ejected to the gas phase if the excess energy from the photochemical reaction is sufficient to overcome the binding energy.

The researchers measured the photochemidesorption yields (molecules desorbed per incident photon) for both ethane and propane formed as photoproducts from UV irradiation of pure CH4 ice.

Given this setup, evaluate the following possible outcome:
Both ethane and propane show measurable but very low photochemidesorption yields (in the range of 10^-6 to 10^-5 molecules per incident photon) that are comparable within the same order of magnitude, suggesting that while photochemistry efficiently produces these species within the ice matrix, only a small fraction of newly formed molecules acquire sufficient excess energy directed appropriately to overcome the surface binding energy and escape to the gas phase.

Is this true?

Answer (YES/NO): NO